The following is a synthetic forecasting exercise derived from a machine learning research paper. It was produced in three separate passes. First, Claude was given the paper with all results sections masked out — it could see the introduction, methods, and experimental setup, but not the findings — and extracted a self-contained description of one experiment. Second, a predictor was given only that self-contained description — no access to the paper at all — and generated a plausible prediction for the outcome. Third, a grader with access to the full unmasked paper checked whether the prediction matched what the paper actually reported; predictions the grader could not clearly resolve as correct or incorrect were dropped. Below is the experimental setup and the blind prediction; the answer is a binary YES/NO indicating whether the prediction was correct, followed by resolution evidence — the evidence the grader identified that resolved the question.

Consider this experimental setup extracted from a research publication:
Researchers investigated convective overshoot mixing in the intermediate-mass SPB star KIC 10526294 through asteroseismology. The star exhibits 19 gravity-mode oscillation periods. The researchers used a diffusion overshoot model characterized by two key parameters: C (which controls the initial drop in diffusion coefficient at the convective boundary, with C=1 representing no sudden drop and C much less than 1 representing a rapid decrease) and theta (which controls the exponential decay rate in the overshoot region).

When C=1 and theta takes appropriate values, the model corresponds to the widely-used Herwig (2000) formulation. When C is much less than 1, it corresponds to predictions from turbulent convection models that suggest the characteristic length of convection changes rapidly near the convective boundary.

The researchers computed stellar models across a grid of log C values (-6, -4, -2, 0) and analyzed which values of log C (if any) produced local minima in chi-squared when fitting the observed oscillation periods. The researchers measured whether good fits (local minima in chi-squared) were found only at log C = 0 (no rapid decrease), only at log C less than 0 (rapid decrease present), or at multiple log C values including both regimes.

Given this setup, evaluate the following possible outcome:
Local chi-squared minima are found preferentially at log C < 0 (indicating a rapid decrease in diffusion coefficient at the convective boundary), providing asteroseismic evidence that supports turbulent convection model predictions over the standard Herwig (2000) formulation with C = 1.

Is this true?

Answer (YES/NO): YES